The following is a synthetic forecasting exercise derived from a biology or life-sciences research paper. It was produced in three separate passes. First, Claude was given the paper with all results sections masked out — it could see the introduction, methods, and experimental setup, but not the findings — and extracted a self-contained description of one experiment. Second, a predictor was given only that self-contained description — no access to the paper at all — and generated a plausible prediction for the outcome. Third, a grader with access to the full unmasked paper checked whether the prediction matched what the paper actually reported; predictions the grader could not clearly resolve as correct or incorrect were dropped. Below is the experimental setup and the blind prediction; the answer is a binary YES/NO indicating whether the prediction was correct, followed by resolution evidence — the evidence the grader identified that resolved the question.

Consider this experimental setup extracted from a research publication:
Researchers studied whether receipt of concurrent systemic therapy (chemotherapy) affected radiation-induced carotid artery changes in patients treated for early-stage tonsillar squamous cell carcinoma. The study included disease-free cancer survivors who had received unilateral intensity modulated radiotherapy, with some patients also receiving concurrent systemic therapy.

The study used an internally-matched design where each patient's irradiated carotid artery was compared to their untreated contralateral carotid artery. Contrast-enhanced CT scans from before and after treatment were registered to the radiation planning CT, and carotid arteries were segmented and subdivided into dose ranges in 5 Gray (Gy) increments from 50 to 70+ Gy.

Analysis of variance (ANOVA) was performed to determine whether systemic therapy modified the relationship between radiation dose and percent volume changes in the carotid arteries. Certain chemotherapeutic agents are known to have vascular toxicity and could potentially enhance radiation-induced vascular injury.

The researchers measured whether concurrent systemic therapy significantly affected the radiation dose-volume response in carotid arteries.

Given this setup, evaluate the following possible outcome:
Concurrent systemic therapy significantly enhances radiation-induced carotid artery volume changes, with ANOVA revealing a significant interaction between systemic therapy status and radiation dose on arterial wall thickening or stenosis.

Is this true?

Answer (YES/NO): NO